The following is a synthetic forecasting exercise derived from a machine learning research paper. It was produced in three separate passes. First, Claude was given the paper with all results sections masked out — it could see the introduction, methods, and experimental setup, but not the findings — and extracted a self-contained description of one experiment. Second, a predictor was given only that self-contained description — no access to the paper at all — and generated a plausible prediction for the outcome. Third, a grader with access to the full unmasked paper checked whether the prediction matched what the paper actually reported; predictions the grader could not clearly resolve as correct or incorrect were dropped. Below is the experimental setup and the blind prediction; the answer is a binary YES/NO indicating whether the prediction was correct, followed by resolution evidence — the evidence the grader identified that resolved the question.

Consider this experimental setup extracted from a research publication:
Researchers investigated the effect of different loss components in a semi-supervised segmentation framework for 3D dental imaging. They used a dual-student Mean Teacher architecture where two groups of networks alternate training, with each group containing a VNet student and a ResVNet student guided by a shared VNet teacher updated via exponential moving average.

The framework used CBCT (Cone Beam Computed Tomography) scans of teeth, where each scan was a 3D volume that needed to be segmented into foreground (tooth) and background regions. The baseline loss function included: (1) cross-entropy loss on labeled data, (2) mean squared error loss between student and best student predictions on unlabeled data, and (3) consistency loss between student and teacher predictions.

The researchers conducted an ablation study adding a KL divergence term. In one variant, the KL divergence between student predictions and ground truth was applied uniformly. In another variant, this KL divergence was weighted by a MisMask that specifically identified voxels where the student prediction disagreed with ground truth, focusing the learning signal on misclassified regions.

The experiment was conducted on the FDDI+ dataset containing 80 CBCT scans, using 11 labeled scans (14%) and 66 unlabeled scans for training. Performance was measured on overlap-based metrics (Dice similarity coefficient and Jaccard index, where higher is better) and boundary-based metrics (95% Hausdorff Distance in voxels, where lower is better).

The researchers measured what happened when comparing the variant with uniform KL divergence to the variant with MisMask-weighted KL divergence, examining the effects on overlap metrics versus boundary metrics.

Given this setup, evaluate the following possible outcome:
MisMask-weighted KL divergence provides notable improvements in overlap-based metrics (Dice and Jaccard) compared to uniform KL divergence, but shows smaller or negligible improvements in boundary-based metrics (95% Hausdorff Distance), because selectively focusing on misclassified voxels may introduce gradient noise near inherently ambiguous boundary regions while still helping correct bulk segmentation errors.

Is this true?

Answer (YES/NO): NO